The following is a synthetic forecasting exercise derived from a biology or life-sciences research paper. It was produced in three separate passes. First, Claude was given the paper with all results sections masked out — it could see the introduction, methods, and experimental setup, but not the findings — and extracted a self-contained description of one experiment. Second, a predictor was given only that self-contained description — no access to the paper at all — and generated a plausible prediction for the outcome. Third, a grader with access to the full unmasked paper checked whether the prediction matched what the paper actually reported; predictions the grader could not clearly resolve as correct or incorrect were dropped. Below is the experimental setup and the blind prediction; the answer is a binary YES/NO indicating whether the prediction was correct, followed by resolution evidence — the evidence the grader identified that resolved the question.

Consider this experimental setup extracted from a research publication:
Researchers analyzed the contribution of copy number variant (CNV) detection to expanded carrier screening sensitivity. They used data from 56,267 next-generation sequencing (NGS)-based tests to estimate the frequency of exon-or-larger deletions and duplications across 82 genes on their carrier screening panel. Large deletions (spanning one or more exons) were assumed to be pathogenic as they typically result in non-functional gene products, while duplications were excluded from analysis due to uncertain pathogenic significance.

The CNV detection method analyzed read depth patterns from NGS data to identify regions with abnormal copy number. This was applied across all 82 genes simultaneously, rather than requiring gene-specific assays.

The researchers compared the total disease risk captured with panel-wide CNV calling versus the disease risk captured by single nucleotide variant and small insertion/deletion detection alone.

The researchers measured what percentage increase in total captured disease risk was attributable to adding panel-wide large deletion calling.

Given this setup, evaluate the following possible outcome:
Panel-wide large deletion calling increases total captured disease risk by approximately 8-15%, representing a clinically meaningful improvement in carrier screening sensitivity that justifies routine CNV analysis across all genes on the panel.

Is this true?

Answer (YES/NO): NO